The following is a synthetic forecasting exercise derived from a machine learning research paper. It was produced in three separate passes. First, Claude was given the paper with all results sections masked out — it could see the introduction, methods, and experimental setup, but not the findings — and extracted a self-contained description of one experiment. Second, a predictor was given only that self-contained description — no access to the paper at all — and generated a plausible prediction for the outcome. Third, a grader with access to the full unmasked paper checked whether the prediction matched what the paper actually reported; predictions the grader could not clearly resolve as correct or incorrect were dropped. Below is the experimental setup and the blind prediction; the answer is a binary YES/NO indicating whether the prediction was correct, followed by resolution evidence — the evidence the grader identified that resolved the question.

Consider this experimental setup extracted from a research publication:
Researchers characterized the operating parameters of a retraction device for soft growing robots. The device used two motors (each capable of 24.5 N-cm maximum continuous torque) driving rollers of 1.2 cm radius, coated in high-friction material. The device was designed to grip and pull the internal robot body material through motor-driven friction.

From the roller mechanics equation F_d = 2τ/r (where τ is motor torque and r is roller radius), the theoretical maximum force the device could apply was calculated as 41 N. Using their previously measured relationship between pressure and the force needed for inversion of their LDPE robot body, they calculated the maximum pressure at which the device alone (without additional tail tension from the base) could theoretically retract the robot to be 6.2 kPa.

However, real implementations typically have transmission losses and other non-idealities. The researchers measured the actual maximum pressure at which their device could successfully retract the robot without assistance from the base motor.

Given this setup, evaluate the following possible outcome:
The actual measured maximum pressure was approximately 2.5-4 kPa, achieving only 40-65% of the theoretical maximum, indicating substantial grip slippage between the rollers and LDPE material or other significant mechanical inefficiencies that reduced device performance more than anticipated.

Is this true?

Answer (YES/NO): NO